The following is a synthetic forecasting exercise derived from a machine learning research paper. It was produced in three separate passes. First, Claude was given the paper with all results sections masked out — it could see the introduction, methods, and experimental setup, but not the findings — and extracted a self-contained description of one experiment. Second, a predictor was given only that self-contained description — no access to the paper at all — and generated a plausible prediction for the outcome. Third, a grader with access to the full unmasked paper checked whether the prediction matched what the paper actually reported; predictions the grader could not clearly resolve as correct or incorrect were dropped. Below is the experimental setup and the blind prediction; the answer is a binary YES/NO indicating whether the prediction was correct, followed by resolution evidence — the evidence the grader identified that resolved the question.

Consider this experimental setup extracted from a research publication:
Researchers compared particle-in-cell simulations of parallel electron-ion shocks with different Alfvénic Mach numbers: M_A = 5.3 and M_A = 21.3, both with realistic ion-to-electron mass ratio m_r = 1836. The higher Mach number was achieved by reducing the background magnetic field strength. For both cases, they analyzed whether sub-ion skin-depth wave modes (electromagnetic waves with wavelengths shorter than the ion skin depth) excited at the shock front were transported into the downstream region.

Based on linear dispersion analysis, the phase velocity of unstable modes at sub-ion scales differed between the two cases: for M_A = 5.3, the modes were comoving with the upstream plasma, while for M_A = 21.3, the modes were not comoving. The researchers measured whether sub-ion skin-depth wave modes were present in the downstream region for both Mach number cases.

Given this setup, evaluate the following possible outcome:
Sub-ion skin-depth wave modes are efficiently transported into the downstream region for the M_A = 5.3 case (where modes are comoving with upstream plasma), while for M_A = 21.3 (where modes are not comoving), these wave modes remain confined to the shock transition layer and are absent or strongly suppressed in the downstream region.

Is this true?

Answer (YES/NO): NO